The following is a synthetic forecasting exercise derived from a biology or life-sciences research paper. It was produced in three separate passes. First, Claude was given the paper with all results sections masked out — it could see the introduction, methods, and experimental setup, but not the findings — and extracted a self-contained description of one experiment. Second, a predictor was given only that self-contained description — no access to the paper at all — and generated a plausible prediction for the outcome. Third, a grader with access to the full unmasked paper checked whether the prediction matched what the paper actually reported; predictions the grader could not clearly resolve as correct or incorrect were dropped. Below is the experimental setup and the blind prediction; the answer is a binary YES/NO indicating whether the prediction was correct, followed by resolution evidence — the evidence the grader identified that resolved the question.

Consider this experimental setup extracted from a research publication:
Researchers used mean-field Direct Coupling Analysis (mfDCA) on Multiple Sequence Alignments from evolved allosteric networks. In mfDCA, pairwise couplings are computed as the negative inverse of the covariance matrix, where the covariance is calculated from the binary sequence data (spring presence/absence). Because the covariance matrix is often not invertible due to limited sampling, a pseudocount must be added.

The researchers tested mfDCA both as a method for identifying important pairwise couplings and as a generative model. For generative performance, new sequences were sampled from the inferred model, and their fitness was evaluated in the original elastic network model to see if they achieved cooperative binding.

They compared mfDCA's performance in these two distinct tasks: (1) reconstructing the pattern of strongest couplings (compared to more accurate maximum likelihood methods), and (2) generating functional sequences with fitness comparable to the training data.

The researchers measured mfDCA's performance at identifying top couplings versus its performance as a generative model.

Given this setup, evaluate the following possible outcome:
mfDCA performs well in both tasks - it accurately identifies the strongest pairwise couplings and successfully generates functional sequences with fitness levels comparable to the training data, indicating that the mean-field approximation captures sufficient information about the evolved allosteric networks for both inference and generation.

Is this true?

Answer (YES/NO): NO